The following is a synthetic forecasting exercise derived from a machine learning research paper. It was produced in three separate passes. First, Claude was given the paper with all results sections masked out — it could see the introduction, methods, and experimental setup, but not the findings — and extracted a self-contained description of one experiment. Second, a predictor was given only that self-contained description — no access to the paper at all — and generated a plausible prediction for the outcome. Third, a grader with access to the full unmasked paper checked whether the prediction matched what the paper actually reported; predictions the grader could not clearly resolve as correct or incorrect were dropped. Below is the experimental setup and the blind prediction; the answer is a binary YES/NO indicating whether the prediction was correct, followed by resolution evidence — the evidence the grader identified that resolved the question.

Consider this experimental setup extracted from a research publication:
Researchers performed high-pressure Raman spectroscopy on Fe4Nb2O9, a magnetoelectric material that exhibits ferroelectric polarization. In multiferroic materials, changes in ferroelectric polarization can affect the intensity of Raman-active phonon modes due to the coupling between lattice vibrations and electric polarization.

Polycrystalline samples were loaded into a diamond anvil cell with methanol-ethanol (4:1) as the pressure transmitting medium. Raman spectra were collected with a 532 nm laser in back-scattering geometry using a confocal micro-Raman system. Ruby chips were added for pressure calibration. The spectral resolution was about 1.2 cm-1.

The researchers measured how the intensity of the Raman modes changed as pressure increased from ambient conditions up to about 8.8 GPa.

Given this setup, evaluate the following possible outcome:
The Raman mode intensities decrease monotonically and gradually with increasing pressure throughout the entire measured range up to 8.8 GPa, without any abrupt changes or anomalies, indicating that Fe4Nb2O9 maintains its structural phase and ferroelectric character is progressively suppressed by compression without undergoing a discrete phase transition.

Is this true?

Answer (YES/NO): NO